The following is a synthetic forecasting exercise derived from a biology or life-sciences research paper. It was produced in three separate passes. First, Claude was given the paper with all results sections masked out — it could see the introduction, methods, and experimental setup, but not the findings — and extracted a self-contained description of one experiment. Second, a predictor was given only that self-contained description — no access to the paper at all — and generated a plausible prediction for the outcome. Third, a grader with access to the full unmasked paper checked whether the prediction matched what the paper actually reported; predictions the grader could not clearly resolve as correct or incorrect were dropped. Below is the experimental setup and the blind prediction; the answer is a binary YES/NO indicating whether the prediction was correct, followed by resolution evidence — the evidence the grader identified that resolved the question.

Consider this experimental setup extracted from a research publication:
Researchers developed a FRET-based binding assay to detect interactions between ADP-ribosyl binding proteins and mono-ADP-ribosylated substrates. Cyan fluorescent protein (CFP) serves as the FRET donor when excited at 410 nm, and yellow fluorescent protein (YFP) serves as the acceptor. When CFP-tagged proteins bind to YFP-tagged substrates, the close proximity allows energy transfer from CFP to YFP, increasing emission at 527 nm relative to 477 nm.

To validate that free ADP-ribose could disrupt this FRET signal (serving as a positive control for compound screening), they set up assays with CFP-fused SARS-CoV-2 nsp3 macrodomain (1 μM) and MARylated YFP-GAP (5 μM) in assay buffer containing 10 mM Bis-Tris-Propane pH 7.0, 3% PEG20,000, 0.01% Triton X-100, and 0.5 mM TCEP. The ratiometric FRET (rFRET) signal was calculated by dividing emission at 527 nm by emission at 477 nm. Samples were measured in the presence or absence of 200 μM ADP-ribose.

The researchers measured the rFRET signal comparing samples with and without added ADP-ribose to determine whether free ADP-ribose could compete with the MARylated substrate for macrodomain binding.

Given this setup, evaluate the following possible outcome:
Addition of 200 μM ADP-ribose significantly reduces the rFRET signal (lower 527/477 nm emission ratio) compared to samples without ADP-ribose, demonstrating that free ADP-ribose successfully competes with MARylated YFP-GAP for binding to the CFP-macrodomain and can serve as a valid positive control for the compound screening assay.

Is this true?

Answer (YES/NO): YES